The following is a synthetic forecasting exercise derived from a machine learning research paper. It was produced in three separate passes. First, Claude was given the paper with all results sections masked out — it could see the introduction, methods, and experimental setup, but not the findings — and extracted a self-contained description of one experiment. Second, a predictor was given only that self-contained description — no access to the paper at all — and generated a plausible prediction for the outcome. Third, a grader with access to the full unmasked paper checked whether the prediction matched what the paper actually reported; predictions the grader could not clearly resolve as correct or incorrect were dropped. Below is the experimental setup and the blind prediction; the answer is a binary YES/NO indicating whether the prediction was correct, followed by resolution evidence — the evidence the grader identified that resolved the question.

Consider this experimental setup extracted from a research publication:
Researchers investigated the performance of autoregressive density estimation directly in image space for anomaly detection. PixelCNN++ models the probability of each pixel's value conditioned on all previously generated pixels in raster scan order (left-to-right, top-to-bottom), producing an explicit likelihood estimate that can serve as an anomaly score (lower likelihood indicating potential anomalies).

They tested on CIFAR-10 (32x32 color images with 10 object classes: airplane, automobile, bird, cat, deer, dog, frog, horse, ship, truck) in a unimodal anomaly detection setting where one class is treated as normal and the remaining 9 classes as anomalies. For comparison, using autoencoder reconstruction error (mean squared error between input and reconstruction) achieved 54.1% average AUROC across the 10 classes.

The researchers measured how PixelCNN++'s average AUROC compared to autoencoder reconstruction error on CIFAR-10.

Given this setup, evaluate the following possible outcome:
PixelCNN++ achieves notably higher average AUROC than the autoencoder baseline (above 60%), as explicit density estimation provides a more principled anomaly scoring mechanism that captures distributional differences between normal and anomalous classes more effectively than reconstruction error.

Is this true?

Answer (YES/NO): NO